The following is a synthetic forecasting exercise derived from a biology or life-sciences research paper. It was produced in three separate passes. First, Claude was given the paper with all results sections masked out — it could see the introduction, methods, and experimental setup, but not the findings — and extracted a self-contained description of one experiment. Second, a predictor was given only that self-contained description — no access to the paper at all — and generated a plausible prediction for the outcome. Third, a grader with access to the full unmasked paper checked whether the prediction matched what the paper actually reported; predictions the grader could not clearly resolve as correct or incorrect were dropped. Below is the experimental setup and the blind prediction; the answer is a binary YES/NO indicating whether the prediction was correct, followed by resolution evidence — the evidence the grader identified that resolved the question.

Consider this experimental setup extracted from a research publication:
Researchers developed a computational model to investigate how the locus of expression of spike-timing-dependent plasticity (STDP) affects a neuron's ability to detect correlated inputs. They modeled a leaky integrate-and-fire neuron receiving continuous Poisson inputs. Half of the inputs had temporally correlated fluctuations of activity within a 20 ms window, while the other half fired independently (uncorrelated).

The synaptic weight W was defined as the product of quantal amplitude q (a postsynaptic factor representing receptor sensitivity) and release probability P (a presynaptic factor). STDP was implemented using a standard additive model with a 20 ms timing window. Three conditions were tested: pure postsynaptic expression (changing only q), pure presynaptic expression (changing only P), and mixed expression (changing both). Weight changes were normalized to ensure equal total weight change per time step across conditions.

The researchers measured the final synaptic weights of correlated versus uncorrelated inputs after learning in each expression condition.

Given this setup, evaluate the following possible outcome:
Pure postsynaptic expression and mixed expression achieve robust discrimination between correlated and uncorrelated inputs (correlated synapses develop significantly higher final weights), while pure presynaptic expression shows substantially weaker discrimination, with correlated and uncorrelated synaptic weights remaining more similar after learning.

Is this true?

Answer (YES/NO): NO